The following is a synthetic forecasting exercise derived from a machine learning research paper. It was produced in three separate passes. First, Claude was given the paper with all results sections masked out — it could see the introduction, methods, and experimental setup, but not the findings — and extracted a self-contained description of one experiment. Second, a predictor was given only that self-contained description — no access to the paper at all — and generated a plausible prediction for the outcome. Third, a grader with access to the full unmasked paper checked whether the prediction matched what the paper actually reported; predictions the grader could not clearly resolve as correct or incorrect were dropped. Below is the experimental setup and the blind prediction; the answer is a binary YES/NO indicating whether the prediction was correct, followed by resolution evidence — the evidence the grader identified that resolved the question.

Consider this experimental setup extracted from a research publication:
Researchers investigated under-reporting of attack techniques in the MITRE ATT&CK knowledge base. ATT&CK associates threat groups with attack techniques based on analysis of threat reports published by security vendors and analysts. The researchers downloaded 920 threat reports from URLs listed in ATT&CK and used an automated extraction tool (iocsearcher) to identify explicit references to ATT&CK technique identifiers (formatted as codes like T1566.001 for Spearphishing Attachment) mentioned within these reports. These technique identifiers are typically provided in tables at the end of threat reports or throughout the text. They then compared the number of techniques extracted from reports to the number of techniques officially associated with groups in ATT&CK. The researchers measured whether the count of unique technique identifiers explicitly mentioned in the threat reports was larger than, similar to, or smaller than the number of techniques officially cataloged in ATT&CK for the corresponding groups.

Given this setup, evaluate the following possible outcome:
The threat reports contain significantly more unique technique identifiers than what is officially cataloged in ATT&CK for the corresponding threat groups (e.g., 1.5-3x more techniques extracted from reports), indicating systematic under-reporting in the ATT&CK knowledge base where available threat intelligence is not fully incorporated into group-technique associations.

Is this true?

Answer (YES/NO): NO